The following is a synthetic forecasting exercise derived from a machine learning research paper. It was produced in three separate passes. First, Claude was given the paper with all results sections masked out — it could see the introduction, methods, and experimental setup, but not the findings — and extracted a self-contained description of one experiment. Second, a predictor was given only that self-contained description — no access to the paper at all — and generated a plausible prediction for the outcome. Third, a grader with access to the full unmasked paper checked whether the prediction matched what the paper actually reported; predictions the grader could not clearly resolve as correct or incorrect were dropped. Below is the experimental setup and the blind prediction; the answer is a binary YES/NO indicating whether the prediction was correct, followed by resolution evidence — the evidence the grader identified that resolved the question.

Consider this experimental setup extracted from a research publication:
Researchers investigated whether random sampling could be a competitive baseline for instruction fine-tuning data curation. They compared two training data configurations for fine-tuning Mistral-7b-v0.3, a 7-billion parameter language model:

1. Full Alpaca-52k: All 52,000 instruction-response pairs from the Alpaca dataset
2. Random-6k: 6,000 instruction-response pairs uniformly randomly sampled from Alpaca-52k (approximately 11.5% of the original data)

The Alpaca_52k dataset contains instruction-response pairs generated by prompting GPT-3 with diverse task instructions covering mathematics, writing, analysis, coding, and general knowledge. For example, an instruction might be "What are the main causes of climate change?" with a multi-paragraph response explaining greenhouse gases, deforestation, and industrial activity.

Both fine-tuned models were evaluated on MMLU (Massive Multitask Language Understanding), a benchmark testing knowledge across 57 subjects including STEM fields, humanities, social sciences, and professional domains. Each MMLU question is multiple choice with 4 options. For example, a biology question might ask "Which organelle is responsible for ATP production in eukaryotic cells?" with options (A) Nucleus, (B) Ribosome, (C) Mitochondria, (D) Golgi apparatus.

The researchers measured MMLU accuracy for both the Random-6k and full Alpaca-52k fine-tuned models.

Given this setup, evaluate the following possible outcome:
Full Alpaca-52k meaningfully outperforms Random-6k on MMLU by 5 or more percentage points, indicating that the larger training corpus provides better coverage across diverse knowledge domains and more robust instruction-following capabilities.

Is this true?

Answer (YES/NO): NO